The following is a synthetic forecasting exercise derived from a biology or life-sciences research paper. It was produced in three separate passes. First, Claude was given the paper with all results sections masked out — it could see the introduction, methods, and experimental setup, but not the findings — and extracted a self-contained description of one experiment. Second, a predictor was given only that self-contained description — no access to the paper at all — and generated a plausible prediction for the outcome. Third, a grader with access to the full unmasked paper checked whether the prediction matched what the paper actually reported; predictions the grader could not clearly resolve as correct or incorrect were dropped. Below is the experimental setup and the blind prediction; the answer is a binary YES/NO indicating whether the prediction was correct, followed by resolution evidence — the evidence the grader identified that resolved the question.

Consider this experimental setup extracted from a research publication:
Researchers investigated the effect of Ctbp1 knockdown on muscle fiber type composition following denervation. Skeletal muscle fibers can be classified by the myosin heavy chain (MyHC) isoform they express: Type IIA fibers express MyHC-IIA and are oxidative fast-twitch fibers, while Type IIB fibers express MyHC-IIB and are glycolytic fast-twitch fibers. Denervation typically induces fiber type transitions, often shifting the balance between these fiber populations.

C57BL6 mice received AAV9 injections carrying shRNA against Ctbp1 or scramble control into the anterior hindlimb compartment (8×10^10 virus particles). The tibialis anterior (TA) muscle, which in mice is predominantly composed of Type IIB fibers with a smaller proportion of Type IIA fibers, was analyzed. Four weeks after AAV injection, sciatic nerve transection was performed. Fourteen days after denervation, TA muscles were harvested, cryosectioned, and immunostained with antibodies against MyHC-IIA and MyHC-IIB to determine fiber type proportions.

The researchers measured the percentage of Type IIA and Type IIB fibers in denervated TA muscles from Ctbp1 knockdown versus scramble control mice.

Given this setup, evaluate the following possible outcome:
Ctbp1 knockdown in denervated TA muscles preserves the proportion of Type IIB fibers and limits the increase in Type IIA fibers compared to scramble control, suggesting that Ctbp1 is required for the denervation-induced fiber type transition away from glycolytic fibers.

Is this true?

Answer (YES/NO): NO